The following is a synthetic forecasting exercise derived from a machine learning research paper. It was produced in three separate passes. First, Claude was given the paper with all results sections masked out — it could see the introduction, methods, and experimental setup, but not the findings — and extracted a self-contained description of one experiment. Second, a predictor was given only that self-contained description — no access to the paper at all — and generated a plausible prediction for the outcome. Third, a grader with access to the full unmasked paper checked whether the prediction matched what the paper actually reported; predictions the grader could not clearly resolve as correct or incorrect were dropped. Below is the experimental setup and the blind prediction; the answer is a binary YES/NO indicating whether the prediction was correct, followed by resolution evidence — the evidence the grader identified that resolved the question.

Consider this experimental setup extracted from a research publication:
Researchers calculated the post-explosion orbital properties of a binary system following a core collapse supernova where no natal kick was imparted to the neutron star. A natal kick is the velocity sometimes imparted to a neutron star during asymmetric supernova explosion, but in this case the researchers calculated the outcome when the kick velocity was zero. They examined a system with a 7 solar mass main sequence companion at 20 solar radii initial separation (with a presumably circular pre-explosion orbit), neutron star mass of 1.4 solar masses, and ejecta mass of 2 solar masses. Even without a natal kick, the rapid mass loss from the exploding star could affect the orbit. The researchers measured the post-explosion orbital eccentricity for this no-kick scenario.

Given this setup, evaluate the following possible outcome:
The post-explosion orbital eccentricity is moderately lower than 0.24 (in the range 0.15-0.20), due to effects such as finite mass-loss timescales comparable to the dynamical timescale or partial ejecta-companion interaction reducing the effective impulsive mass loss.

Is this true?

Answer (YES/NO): NO